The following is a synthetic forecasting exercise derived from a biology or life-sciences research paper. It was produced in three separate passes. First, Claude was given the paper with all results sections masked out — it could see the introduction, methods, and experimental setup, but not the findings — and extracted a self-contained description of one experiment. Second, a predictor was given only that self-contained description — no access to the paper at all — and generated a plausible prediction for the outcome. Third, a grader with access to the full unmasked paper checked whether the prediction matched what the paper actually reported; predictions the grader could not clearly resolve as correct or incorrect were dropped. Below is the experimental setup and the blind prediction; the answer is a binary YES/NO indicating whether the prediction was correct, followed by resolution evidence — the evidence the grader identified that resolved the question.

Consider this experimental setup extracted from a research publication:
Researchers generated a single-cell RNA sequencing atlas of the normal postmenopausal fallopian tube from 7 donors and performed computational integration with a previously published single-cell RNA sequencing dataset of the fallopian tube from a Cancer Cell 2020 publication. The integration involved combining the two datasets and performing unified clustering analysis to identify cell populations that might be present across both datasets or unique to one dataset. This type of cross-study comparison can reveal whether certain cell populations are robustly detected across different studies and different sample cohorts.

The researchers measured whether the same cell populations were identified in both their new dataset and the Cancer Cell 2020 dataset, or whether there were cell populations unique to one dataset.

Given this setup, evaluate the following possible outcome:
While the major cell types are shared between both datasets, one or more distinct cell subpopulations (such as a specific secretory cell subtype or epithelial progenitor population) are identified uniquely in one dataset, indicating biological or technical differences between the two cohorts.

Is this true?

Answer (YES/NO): YES